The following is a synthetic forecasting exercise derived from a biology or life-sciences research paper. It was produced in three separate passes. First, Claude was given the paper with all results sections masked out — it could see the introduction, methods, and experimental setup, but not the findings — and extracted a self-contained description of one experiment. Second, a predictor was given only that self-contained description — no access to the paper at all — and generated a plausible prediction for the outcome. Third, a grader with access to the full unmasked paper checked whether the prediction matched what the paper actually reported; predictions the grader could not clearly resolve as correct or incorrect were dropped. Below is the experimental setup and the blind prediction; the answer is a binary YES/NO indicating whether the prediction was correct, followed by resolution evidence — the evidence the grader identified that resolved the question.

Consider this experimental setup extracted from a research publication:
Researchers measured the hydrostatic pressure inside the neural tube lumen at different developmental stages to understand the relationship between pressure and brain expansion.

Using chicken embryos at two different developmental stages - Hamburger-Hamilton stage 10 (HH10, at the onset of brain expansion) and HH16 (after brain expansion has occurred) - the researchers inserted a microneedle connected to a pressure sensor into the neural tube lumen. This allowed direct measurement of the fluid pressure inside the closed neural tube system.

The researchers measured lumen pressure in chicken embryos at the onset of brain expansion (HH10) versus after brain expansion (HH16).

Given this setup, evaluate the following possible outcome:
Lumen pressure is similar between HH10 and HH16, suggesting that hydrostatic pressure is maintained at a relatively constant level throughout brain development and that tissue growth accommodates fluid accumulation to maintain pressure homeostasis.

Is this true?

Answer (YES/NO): NO